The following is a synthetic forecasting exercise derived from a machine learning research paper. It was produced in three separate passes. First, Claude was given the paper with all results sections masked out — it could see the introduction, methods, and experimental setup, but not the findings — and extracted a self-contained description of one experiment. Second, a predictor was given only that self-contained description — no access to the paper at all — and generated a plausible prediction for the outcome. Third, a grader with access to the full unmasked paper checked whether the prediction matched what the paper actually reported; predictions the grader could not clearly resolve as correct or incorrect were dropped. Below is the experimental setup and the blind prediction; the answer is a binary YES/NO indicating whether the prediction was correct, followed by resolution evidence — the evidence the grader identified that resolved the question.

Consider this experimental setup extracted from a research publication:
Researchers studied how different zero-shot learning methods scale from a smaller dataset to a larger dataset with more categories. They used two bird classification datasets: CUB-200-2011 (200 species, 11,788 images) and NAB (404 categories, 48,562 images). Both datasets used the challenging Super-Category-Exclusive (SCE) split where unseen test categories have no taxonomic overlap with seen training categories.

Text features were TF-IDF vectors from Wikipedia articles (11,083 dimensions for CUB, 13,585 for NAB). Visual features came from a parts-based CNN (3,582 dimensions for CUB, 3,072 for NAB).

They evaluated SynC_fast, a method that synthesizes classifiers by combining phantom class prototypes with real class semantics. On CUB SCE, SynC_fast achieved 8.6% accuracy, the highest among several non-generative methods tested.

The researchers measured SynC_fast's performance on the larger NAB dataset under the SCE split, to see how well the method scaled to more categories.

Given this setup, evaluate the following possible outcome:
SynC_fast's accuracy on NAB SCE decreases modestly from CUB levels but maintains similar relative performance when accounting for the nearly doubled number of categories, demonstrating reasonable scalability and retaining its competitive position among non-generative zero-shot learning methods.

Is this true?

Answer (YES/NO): NO